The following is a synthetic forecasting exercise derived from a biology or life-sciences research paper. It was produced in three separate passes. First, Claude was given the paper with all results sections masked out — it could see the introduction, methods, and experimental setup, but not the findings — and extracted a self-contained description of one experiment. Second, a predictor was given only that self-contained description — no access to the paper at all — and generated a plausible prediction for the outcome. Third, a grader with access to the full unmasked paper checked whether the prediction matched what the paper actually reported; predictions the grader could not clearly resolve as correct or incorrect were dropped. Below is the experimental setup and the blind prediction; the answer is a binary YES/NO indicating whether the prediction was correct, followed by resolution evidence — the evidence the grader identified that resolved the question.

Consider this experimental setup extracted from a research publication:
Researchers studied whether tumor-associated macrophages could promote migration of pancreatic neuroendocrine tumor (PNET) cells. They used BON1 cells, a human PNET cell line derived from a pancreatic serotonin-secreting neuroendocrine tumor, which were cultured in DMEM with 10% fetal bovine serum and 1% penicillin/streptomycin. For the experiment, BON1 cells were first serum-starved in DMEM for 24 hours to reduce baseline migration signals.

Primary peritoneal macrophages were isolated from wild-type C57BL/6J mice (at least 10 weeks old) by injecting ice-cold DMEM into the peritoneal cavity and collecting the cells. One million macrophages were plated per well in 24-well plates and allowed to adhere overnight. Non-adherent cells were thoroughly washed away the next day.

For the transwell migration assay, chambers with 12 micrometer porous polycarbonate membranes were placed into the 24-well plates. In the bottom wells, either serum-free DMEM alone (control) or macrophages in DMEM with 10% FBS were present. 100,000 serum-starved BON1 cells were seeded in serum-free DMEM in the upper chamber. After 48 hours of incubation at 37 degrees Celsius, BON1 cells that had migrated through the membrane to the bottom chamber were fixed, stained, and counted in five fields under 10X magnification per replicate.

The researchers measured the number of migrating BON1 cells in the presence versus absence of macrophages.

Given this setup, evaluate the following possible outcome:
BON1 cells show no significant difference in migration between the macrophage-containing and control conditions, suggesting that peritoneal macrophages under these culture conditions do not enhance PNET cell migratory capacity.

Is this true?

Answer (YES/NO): NO